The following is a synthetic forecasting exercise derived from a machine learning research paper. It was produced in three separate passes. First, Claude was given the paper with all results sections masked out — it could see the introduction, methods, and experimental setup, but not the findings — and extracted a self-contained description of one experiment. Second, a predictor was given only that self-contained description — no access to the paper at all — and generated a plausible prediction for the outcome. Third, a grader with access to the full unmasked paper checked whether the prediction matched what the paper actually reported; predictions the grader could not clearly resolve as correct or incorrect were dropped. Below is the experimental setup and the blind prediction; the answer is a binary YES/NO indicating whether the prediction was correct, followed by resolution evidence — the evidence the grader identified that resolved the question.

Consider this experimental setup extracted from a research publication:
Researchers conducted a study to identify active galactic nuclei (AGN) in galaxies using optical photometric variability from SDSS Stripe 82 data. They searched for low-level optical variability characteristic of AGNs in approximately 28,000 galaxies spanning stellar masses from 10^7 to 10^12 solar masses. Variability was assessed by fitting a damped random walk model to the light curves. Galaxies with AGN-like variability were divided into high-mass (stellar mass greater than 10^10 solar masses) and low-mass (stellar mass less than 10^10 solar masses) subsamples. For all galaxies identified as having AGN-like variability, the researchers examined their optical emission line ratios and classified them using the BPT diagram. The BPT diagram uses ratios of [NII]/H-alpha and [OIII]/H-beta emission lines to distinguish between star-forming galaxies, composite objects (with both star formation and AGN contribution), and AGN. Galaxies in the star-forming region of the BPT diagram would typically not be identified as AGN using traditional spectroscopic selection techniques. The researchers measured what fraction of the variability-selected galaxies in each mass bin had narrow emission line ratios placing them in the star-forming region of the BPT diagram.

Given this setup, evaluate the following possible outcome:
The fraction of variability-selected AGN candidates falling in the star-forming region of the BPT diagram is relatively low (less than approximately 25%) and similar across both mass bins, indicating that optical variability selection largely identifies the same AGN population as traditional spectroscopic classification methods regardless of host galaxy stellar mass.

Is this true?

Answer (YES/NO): NO